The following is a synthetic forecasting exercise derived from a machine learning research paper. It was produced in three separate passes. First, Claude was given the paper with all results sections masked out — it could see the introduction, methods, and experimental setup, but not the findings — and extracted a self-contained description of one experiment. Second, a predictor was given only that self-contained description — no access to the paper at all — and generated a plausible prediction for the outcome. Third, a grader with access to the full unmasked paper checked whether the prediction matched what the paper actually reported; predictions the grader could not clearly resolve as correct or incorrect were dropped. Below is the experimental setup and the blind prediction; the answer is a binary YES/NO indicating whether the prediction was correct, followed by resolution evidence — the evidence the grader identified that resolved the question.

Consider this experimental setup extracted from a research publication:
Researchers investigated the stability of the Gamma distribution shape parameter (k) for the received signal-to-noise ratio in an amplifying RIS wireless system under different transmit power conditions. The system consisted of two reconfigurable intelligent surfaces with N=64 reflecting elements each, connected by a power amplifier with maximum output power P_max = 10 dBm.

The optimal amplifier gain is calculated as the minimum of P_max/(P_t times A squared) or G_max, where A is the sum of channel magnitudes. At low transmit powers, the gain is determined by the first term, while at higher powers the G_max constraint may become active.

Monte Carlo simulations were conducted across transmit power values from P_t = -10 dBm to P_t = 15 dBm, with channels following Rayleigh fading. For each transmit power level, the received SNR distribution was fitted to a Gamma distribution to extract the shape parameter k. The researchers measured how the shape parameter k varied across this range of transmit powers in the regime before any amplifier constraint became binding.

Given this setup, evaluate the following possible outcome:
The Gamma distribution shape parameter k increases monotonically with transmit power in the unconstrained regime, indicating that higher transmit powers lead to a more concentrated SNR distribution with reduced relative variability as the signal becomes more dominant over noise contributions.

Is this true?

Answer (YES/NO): NO